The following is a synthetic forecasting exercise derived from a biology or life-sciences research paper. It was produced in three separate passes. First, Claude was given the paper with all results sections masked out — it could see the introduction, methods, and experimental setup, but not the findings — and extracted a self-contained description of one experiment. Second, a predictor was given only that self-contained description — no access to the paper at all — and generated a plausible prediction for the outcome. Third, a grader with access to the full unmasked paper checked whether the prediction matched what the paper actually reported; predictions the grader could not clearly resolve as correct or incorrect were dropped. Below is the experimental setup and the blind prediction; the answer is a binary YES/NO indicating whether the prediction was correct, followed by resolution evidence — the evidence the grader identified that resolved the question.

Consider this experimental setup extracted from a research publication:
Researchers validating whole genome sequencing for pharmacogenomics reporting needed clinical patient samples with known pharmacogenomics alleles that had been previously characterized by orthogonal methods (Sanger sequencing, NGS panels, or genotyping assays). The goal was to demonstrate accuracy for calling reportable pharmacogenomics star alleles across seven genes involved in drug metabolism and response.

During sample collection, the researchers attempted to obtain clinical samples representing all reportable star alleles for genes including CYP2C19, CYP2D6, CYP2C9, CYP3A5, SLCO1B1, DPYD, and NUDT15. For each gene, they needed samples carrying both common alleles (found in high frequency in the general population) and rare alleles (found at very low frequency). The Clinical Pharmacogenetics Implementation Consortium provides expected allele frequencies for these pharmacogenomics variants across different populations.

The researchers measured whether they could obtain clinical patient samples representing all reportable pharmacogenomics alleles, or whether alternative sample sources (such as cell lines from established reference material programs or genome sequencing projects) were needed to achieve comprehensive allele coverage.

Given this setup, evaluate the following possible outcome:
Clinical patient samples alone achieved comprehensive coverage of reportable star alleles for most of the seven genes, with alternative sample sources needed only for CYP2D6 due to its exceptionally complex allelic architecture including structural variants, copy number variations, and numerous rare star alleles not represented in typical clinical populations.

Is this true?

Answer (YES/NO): NO